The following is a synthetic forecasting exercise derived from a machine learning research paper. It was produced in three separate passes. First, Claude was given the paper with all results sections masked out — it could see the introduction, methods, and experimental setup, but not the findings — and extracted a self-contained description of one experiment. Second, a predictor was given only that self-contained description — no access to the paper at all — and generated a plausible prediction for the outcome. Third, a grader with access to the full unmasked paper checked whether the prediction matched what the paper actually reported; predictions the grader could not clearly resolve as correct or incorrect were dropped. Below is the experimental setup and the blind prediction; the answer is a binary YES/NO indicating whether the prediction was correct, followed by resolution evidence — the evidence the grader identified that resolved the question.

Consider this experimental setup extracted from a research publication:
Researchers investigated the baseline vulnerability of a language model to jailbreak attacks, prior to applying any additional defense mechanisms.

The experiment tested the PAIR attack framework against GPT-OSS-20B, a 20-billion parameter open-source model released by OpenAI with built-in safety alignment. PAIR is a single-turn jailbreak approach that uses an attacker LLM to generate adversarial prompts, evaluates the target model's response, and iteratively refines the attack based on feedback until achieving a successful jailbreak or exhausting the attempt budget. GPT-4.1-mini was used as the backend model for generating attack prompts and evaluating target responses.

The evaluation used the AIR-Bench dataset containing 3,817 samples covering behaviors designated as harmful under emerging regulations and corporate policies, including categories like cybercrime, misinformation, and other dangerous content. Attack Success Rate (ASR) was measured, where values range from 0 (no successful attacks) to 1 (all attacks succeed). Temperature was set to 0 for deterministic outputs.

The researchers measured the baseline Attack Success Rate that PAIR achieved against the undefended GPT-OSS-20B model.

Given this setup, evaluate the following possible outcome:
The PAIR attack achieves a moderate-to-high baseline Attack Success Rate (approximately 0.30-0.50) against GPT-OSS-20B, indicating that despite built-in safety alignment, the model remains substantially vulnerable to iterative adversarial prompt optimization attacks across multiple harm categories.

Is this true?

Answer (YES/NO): NO